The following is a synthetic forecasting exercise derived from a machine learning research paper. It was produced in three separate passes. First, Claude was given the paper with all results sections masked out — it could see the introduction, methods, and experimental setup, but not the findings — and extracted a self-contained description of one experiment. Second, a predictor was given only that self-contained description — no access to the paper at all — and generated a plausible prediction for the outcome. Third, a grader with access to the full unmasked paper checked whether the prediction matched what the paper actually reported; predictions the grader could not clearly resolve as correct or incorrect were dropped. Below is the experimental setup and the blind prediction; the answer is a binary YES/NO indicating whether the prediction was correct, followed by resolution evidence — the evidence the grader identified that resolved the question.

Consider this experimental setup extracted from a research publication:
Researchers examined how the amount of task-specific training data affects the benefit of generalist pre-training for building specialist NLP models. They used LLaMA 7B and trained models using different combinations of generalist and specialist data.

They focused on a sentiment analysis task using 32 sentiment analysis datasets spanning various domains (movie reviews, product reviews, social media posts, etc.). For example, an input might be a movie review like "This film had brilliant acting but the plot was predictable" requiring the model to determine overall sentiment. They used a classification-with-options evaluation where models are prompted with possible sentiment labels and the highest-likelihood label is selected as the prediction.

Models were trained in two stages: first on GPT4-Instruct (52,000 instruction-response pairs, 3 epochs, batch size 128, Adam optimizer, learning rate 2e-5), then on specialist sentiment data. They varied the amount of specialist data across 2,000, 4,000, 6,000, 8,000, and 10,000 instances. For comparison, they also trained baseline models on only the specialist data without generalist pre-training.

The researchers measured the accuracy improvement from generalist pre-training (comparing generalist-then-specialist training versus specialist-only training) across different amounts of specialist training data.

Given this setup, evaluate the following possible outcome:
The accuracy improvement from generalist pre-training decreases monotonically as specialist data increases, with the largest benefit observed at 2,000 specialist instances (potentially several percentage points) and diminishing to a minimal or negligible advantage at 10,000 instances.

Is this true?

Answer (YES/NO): NO